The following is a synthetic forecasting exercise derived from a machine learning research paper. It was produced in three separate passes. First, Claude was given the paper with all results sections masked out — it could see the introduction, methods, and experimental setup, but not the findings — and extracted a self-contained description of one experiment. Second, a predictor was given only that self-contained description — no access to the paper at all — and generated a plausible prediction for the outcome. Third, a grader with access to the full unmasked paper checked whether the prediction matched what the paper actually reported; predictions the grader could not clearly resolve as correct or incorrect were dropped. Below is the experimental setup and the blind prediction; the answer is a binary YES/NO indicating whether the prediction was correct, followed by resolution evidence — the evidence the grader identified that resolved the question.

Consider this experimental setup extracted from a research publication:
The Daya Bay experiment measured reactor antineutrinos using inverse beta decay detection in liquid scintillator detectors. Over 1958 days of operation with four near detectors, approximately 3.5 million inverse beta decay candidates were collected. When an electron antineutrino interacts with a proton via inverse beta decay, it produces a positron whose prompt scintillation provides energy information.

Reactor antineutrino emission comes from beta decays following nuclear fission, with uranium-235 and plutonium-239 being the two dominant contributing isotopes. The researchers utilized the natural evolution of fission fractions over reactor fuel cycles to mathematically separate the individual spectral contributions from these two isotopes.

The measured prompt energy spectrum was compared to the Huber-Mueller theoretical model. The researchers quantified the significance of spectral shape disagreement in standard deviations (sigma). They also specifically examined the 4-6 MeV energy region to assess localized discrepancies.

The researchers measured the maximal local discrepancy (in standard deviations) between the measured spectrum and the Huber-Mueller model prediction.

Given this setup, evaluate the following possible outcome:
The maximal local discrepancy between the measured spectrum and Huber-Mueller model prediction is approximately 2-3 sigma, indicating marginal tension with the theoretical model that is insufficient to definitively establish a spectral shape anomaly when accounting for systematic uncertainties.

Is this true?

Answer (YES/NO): NO